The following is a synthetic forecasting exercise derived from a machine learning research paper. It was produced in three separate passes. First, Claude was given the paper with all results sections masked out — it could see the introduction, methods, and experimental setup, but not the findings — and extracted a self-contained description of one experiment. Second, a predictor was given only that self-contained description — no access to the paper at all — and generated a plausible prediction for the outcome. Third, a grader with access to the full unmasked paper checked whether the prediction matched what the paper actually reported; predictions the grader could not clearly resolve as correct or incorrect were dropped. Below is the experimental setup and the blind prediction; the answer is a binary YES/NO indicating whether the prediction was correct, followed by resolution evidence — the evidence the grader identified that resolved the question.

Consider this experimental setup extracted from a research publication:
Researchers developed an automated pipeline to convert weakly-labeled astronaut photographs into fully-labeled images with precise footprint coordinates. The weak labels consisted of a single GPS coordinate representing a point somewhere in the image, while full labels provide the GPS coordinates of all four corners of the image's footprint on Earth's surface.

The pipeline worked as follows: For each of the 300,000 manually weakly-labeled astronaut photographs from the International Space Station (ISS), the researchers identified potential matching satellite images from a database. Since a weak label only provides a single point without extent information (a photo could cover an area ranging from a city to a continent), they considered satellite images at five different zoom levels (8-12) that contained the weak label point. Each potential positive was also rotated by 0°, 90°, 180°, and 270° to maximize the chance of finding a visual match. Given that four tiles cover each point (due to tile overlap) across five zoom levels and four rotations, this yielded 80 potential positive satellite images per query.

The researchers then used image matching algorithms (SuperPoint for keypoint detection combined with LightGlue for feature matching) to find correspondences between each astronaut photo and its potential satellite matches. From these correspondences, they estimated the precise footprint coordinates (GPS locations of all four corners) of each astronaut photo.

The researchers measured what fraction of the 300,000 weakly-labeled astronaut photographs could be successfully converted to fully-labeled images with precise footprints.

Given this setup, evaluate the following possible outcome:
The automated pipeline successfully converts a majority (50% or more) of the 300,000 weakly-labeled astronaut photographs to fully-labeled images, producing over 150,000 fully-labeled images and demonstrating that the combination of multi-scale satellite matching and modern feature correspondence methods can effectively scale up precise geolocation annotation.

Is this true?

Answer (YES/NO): YES